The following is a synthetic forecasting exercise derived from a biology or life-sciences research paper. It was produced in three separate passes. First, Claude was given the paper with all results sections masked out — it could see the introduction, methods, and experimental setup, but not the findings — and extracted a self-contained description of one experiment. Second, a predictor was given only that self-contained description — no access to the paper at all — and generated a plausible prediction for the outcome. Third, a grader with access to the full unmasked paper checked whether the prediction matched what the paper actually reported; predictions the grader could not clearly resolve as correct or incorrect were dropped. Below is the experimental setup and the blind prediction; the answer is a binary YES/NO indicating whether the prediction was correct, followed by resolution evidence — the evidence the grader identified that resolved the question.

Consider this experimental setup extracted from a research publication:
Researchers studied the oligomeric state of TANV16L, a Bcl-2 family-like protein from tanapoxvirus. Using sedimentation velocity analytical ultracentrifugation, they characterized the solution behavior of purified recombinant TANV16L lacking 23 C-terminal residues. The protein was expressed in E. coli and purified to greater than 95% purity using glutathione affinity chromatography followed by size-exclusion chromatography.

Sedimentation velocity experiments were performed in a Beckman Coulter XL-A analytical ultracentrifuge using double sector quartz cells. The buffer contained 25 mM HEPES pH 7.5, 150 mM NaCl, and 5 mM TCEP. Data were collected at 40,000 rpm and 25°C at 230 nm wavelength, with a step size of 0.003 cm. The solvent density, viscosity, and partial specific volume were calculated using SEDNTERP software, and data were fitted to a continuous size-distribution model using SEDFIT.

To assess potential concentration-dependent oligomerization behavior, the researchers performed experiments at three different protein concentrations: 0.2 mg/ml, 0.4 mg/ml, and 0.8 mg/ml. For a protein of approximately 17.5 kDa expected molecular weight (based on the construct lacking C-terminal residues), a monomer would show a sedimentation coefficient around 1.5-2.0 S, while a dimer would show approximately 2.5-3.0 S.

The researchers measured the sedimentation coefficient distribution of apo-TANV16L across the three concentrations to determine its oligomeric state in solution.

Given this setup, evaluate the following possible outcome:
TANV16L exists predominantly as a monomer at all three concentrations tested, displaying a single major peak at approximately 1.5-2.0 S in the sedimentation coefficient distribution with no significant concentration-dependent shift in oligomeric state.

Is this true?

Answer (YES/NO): NO